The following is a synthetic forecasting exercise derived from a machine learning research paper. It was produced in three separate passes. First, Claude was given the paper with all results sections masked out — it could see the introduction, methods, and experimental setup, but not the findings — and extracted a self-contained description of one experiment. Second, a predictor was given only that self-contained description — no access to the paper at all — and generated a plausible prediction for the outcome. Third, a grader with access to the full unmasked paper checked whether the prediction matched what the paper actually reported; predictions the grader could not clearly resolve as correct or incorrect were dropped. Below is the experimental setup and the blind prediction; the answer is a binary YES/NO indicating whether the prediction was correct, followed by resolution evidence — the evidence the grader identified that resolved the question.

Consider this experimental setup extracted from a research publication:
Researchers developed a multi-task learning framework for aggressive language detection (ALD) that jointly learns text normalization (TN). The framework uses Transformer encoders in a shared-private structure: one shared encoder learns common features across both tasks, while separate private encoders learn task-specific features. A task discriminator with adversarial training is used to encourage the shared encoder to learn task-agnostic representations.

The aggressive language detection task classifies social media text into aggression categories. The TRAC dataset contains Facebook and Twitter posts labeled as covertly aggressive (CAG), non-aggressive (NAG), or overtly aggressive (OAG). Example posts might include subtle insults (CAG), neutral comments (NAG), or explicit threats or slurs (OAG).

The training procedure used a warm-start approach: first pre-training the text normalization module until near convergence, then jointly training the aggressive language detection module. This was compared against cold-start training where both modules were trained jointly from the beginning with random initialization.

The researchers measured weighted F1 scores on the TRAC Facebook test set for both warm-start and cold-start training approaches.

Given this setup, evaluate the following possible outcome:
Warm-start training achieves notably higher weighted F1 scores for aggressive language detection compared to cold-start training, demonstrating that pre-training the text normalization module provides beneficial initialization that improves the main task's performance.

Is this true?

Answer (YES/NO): YES